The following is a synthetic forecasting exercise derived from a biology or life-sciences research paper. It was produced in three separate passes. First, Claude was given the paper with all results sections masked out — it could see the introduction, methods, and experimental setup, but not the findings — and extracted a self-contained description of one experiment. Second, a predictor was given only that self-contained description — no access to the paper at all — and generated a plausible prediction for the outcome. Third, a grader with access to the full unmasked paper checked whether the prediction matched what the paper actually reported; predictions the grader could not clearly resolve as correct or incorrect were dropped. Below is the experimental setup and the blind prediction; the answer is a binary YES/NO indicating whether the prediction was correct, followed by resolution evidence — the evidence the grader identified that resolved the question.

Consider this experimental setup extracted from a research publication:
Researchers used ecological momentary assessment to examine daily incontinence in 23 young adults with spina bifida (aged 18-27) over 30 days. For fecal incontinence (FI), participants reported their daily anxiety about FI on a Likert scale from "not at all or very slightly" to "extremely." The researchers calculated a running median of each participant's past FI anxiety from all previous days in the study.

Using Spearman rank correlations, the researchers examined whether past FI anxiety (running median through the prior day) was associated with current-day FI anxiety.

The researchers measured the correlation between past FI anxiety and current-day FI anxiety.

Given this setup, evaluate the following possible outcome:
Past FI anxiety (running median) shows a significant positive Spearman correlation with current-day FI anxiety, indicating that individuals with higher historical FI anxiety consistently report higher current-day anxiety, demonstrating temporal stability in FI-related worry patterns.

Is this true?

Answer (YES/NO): YES